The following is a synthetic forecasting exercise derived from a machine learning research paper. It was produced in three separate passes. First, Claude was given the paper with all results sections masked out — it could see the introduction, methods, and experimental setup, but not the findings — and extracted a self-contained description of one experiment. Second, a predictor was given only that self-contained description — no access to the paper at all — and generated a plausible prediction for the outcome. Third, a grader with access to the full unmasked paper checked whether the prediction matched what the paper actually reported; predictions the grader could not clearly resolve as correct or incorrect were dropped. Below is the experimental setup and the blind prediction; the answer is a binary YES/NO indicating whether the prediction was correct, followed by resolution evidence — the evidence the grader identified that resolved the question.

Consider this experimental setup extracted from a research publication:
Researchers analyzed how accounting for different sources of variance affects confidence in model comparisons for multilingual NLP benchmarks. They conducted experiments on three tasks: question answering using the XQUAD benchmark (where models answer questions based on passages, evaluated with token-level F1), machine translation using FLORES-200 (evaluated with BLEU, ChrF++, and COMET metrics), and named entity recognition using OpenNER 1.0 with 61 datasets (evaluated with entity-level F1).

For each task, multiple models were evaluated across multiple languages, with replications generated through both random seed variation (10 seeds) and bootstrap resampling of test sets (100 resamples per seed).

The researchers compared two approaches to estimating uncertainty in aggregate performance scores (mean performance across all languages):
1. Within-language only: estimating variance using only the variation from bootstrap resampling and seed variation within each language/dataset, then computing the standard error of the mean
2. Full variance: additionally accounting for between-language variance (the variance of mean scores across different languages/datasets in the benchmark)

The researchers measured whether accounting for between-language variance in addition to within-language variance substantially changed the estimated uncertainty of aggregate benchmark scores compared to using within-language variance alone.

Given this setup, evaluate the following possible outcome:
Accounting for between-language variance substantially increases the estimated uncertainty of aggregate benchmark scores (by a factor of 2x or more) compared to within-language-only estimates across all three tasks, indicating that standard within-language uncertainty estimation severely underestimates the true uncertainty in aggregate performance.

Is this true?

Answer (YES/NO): YES